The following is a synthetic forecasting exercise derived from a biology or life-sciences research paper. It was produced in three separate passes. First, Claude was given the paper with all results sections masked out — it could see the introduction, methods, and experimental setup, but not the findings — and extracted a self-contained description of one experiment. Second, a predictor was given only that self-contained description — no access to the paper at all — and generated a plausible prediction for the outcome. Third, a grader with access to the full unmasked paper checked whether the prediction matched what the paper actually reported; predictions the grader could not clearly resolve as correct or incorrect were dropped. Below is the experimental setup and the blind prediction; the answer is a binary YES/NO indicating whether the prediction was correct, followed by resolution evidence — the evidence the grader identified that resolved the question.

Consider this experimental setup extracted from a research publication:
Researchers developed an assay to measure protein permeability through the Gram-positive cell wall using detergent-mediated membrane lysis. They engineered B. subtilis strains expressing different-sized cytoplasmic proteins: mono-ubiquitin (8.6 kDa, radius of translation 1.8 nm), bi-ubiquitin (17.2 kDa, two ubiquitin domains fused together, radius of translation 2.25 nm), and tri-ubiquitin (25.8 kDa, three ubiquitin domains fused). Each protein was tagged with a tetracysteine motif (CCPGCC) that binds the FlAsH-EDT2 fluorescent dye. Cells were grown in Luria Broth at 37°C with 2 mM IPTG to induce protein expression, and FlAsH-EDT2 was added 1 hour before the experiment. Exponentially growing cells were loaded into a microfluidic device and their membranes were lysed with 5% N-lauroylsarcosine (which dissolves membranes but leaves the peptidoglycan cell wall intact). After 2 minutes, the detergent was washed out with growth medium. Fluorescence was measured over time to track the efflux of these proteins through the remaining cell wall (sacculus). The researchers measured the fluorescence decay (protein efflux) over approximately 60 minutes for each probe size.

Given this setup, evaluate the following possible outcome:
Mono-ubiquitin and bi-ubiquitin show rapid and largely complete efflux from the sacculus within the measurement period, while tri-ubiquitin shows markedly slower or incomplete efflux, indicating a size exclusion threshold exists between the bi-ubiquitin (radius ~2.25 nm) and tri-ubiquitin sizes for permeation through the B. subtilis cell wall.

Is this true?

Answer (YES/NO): NO